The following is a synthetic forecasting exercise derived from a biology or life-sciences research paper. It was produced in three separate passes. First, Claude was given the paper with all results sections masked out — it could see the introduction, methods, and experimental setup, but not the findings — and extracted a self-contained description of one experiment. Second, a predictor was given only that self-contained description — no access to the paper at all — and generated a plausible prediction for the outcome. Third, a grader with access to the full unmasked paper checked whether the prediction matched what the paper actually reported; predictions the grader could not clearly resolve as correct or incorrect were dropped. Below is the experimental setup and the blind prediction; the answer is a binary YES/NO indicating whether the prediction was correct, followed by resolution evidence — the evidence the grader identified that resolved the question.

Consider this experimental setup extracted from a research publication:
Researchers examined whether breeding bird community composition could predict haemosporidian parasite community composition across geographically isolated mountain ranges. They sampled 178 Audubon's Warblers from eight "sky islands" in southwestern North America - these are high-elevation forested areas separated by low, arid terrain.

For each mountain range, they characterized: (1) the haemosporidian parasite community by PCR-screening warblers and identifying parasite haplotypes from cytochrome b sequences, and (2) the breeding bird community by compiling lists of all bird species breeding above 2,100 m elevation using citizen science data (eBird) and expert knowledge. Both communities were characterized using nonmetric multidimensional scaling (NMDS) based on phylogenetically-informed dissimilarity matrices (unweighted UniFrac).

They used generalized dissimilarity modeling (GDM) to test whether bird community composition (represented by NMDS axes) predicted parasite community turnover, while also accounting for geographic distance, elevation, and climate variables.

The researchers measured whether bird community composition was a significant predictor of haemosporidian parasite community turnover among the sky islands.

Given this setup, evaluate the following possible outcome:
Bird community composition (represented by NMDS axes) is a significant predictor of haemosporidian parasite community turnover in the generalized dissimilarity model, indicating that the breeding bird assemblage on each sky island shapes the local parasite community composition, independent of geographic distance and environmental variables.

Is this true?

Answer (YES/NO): YES